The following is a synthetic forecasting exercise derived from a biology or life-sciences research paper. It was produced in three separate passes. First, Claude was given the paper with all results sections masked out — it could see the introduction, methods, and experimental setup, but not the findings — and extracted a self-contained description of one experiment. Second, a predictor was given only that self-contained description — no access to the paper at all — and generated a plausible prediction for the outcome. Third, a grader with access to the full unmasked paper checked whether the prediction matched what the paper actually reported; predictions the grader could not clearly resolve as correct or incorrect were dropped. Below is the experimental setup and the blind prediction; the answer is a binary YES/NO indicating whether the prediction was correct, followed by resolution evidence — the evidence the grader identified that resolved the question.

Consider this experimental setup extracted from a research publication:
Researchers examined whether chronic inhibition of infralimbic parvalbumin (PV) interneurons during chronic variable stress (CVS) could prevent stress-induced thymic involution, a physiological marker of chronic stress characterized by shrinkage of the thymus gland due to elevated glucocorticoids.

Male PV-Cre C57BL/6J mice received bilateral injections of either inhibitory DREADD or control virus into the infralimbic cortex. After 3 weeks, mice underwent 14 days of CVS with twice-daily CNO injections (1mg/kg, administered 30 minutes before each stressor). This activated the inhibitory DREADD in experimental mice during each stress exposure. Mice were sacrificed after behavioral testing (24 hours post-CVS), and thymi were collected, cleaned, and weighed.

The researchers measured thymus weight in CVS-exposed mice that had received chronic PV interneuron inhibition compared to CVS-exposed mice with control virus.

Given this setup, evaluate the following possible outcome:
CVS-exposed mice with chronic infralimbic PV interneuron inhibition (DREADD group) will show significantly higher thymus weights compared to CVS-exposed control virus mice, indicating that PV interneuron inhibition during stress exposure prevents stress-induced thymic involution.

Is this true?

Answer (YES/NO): NO